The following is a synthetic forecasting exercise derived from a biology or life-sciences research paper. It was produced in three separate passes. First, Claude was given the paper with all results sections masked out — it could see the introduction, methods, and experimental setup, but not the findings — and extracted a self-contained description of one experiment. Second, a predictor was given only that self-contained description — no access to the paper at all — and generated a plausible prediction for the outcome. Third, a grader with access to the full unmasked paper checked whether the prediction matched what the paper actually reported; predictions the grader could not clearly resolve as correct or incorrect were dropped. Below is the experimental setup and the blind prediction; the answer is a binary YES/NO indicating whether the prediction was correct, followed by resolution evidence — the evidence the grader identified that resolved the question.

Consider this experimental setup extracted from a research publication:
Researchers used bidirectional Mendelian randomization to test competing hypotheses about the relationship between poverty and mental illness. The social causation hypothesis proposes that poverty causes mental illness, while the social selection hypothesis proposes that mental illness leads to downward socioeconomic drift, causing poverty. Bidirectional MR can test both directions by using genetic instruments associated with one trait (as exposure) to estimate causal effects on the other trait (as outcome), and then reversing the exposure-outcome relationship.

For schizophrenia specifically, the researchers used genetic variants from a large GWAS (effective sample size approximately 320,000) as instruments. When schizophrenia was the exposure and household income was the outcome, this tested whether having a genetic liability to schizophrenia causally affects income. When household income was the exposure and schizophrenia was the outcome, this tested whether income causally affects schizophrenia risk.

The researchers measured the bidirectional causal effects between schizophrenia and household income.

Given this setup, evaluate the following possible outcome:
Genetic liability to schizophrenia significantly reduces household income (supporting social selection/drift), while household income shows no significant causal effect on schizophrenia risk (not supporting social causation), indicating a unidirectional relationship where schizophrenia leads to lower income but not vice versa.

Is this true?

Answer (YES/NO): NO